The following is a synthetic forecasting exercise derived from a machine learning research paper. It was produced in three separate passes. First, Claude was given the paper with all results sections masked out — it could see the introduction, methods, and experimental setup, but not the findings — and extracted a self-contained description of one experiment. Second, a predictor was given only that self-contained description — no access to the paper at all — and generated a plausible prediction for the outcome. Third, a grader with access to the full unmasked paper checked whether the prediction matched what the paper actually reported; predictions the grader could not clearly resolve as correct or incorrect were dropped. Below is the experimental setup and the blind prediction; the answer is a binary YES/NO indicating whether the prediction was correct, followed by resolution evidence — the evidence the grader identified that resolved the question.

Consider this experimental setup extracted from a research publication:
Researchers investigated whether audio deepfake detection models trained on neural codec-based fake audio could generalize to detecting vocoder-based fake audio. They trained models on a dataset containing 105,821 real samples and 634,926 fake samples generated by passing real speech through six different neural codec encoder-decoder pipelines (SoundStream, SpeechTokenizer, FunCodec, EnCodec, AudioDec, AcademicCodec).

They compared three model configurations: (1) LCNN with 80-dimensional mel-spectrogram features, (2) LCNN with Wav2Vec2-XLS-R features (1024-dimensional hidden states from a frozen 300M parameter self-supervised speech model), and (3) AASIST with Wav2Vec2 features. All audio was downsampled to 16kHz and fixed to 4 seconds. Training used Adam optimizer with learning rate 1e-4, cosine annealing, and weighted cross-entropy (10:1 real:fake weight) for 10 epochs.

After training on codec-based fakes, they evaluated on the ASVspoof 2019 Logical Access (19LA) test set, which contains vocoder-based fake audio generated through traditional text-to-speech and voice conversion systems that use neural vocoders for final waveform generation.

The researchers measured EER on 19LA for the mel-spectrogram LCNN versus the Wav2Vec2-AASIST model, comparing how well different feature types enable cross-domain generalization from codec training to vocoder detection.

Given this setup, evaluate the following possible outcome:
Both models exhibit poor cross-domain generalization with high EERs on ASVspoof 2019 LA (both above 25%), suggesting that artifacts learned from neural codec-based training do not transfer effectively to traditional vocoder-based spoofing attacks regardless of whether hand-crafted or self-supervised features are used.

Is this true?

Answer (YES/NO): NO